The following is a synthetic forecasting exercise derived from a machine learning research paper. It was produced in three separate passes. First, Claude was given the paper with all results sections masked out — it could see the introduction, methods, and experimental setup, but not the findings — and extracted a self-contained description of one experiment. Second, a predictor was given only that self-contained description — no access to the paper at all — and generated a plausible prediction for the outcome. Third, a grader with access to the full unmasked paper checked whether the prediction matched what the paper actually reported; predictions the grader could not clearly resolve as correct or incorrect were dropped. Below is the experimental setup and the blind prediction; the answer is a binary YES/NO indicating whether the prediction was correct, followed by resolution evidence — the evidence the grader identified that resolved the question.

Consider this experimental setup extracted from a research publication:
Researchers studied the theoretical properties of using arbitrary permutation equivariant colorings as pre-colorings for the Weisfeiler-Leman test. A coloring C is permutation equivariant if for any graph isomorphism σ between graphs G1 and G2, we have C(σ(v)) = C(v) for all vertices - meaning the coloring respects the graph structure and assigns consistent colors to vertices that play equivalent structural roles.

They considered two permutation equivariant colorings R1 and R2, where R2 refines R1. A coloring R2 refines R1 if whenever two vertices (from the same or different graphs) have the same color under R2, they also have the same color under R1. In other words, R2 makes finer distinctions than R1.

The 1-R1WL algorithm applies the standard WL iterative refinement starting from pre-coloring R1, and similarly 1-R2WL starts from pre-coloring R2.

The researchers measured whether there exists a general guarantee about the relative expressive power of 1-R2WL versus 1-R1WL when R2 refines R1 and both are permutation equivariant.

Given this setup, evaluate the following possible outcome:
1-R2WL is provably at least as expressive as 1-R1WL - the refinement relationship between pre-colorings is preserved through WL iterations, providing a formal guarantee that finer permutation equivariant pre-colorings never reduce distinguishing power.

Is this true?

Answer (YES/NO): YES